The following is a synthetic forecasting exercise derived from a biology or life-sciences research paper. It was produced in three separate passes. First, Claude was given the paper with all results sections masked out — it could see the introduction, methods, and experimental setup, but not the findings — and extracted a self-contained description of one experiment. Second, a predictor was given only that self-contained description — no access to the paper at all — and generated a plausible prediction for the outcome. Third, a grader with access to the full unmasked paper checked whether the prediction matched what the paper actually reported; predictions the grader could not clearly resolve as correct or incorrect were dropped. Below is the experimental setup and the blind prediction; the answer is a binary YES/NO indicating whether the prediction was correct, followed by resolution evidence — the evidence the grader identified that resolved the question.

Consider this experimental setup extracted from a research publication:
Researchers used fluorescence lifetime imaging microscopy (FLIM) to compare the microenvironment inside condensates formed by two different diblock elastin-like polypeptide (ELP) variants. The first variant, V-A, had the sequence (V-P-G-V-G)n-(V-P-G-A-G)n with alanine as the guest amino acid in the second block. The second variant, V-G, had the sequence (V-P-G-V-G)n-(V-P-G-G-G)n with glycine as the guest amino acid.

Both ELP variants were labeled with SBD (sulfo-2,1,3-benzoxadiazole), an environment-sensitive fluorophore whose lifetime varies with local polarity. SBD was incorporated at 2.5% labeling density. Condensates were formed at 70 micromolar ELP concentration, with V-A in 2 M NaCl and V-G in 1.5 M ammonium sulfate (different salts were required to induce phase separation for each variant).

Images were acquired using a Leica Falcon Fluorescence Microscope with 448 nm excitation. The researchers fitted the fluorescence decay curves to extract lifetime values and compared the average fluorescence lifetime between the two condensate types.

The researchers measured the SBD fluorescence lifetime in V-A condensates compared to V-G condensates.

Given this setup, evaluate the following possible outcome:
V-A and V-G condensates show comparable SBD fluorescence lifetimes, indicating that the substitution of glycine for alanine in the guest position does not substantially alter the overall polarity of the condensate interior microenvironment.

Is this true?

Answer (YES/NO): NO